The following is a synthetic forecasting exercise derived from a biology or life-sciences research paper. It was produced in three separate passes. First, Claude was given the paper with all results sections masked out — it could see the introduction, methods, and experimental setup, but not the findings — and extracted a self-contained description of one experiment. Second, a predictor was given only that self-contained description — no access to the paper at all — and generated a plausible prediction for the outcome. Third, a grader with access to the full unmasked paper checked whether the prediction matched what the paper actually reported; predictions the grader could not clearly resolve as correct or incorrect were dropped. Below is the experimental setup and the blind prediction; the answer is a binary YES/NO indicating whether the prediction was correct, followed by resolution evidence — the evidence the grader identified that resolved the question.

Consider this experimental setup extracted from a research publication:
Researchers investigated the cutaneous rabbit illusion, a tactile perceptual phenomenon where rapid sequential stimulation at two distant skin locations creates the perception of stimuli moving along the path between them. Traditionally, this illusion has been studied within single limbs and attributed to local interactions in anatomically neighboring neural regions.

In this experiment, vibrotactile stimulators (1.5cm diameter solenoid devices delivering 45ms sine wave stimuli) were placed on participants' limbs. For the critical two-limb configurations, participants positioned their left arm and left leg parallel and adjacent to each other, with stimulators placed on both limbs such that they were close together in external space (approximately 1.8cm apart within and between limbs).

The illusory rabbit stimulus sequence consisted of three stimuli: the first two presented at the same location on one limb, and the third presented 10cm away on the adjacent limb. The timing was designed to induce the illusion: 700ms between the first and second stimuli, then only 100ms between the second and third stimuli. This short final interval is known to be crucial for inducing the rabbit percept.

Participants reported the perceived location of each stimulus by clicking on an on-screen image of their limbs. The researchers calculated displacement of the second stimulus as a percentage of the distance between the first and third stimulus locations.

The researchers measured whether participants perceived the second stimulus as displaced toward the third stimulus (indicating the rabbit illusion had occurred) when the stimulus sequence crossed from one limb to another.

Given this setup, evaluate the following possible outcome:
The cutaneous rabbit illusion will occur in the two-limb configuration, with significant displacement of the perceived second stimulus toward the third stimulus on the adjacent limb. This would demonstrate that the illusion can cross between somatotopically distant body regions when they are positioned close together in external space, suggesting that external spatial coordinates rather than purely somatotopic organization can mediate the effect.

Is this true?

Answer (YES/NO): YES